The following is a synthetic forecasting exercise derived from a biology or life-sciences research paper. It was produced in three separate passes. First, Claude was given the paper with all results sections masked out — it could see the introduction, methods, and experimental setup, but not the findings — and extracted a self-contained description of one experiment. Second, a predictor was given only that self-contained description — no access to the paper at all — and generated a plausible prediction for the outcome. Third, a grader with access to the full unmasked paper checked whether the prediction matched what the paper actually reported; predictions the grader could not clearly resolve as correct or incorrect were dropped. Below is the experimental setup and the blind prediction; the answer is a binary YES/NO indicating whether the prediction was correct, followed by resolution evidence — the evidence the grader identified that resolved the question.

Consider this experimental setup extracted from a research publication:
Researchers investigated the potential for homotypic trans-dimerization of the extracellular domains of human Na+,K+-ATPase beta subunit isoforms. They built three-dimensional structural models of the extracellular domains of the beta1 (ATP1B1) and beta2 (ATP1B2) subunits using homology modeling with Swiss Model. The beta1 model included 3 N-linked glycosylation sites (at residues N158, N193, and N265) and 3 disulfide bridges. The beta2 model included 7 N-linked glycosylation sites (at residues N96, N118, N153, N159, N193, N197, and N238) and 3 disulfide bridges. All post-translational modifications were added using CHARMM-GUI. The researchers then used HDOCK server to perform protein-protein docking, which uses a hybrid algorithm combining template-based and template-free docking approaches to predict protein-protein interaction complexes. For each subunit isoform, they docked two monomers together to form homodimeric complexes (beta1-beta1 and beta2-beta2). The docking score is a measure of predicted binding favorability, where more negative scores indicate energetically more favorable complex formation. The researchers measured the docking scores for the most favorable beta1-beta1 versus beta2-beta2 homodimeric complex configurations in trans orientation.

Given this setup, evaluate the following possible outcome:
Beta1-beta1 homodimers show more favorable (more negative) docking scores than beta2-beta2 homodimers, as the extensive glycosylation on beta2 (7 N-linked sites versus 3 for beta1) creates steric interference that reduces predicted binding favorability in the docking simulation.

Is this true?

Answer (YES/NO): NO